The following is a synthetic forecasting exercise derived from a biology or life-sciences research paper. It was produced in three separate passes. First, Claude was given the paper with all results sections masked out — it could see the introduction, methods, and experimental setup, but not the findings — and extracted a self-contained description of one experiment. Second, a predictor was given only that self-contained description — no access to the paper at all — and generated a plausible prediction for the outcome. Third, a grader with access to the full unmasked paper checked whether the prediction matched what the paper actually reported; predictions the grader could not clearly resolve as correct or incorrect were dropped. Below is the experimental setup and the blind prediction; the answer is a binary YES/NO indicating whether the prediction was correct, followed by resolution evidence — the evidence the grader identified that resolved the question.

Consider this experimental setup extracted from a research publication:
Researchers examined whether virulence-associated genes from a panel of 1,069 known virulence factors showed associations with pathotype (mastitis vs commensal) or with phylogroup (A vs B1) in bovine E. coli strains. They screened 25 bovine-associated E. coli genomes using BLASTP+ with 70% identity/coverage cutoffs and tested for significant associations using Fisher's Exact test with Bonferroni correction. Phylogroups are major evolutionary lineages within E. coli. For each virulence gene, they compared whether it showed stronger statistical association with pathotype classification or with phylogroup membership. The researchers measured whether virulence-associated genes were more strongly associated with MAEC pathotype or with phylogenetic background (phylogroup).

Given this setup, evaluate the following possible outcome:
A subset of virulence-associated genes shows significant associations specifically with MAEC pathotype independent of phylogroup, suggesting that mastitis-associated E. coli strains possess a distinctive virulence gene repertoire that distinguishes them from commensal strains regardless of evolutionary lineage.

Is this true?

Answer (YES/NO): NO